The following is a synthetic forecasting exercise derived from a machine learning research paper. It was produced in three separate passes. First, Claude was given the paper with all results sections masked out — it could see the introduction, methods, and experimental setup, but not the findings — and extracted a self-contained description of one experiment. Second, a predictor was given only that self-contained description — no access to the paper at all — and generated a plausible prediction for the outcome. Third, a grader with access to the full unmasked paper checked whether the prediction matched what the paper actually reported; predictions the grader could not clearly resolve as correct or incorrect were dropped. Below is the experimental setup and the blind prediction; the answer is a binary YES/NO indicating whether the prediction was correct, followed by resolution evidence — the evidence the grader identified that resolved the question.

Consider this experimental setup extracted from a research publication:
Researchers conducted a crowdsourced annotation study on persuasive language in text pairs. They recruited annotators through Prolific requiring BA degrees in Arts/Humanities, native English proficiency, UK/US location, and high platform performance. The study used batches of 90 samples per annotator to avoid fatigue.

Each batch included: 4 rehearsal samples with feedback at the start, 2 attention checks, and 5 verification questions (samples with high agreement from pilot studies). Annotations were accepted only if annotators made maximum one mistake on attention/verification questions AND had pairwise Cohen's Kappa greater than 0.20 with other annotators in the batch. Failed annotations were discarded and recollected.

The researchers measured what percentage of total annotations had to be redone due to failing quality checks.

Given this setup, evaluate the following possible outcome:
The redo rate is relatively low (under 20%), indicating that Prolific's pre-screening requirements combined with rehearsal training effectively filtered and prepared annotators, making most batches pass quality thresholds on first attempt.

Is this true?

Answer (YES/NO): YES